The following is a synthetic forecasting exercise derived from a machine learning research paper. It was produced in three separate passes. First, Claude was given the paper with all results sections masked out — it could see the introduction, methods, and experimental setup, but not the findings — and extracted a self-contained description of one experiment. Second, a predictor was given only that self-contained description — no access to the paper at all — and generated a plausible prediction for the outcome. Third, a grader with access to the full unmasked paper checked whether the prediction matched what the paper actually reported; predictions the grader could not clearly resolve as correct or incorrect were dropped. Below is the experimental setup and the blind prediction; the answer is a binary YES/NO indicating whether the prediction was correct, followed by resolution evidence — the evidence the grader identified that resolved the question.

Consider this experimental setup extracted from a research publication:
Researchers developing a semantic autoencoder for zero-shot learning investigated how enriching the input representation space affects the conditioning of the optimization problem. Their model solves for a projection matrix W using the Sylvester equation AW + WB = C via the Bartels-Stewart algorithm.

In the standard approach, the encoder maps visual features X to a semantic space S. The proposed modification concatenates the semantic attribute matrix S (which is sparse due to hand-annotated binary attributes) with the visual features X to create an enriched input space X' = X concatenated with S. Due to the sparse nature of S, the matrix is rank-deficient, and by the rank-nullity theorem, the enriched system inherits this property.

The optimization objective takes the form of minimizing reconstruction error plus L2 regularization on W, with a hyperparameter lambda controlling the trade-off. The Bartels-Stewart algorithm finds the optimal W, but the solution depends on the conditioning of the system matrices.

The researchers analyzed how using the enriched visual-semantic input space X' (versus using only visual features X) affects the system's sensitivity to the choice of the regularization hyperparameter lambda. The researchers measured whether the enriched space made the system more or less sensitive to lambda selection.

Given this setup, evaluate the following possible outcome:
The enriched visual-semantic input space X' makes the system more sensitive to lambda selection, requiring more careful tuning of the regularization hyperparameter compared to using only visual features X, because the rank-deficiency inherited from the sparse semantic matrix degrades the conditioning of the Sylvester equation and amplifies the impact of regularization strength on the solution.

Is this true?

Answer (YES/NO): YES